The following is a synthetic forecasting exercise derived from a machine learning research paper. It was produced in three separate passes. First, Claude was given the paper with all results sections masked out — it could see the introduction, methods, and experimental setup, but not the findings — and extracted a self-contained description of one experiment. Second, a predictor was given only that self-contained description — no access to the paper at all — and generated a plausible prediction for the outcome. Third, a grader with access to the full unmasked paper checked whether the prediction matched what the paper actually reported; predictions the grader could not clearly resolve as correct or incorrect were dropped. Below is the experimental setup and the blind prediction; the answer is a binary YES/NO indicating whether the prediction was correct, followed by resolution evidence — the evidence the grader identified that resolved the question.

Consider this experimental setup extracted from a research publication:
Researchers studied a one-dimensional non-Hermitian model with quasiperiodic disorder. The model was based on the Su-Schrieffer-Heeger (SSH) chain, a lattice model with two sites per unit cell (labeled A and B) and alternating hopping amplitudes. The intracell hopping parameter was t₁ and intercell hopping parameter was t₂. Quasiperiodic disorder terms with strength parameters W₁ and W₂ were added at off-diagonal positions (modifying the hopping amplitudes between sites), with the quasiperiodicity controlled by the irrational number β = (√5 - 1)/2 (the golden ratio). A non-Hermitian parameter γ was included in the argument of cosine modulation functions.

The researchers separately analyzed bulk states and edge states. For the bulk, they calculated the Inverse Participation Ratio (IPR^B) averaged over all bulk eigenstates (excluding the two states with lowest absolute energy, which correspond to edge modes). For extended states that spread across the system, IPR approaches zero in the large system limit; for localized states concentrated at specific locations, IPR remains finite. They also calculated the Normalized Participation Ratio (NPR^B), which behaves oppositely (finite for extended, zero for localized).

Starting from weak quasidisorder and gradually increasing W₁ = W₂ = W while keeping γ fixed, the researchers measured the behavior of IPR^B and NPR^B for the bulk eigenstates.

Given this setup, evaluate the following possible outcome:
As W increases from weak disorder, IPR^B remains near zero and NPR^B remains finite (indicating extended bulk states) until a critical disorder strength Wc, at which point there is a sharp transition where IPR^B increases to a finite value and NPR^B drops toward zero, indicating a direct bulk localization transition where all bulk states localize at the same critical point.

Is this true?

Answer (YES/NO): NO